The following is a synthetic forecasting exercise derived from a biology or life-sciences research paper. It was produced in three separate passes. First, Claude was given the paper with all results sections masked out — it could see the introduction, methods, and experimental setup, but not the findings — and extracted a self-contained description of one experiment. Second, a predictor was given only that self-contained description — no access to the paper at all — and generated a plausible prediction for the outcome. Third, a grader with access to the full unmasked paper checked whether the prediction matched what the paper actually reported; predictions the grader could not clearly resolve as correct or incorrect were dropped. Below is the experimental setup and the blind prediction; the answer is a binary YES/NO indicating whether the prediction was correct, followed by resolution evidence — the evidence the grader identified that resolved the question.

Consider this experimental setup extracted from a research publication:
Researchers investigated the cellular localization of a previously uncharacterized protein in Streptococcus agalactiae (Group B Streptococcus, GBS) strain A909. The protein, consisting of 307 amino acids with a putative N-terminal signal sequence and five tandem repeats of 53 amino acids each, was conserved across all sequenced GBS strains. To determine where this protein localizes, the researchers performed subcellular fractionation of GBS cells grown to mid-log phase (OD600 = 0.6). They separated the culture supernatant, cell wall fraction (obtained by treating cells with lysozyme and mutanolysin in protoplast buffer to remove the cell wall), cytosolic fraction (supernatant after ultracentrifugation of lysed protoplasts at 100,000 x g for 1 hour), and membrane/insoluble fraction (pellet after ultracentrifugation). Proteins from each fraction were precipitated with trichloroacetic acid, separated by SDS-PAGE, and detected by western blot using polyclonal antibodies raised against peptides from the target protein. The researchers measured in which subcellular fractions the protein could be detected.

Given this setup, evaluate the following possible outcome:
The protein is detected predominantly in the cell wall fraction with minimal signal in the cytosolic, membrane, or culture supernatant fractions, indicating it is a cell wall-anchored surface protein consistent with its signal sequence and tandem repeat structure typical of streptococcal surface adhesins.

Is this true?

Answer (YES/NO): NO